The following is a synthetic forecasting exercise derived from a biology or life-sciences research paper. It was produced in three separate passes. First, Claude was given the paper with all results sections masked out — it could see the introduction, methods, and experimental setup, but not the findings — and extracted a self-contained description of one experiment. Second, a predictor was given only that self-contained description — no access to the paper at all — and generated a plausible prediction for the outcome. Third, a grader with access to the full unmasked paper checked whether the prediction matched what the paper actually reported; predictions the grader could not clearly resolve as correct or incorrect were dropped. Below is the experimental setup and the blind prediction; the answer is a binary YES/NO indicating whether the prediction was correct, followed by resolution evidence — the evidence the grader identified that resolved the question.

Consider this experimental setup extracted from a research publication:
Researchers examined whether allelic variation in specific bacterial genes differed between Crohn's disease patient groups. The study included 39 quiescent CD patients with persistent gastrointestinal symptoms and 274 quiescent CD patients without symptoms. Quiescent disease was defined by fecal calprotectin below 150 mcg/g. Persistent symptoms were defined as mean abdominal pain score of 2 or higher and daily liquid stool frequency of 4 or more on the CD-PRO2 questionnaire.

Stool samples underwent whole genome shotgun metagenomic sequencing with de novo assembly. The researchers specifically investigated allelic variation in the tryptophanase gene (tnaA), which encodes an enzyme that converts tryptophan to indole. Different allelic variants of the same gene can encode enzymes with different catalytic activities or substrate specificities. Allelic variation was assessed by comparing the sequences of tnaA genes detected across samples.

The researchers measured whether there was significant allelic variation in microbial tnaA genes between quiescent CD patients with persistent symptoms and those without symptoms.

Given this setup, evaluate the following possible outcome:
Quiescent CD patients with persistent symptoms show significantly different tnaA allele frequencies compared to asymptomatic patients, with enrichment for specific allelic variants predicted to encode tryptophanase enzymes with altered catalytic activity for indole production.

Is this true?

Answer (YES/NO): NO